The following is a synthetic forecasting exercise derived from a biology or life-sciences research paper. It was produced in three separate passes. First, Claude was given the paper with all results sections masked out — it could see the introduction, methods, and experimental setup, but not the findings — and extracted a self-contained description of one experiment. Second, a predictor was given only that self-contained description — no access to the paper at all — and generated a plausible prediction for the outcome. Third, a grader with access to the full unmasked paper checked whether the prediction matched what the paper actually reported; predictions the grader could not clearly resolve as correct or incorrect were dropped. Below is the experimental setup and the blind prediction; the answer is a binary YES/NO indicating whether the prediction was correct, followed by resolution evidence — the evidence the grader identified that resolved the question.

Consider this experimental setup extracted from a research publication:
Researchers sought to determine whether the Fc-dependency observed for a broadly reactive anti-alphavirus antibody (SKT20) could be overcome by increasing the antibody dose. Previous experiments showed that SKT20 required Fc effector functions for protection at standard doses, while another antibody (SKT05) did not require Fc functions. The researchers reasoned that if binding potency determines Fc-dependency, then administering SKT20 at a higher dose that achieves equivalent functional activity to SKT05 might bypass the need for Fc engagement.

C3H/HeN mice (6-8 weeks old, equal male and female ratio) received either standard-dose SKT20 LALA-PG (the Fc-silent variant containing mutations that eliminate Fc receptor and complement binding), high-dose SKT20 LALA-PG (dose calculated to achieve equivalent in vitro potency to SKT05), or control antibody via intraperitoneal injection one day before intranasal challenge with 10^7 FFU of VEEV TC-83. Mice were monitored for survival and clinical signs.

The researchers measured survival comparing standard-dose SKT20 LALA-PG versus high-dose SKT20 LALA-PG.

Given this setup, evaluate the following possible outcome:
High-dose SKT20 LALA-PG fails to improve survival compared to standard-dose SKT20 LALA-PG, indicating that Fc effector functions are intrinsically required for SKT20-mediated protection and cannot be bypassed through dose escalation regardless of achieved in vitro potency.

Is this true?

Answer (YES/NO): NO